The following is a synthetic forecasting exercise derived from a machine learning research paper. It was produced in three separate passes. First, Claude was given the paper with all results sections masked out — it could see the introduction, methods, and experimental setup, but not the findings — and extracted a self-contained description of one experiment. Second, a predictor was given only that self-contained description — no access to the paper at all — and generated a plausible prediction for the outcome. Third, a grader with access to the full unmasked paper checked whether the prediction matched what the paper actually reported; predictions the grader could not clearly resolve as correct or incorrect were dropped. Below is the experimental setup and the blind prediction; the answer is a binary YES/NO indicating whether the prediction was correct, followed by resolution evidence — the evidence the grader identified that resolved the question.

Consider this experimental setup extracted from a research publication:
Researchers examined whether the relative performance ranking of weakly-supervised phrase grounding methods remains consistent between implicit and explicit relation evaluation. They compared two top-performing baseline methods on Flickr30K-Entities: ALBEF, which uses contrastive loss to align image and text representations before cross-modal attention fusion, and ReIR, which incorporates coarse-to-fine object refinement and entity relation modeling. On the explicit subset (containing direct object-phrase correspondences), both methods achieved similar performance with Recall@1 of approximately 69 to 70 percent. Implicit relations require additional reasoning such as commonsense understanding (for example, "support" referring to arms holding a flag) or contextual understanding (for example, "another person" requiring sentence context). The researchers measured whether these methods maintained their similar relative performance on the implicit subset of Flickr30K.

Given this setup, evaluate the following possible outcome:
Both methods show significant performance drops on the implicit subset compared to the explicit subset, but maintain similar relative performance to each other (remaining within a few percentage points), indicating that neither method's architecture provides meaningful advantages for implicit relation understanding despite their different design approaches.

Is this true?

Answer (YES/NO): YES